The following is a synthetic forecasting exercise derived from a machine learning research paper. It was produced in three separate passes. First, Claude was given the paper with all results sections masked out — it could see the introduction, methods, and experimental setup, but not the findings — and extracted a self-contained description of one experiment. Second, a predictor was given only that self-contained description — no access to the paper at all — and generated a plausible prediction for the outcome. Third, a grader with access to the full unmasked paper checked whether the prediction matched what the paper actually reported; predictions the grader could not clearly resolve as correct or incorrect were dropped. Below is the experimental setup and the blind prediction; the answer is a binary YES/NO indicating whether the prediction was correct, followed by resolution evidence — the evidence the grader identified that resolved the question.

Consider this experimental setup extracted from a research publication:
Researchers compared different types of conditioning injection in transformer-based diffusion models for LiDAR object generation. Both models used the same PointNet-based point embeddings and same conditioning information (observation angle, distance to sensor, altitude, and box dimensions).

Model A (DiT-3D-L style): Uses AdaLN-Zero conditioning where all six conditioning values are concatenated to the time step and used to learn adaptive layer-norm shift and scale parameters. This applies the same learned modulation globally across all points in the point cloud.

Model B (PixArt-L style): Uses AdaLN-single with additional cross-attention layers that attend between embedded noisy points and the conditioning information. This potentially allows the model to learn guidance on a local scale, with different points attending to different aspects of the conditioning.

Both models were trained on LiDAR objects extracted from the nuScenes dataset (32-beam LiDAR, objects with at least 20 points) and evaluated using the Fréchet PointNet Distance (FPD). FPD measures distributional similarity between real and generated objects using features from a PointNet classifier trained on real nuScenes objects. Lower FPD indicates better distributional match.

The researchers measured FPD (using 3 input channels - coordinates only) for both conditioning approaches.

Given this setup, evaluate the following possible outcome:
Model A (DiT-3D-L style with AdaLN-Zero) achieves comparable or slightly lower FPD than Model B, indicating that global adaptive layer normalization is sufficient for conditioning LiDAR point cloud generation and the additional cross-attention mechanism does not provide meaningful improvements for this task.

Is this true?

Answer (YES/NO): YES